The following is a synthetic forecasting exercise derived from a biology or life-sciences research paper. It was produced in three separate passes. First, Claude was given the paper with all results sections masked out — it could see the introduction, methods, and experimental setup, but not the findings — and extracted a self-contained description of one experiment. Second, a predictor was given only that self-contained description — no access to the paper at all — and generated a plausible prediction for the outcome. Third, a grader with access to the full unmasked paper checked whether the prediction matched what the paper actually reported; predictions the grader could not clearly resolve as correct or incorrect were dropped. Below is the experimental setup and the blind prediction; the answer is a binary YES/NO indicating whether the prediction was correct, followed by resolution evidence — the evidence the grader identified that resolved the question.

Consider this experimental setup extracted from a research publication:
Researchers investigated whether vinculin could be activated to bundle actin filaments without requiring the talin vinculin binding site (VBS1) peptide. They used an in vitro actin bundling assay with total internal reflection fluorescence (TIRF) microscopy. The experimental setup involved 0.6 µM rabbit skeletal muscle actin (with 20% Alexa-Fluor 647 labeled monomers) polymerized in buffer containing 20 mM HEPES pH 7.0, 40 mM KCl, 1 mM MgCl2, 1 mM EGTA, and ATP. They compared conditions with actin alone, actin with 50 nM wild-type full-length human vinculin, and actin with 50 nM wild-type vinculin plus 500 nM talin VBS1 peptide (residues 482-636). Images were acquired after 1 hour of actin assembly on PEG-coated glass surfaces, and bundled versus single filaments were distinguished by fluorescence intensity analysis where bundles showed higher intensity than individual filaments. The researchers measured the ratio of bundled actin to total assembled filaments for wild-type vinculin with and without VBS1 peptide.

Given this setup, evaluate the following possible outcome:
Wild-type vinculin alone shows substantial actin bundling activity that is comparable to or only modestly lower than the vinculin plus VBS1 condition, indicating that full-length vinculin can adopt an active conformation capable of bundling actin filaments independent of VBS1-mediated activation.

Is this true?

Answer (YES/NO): NO